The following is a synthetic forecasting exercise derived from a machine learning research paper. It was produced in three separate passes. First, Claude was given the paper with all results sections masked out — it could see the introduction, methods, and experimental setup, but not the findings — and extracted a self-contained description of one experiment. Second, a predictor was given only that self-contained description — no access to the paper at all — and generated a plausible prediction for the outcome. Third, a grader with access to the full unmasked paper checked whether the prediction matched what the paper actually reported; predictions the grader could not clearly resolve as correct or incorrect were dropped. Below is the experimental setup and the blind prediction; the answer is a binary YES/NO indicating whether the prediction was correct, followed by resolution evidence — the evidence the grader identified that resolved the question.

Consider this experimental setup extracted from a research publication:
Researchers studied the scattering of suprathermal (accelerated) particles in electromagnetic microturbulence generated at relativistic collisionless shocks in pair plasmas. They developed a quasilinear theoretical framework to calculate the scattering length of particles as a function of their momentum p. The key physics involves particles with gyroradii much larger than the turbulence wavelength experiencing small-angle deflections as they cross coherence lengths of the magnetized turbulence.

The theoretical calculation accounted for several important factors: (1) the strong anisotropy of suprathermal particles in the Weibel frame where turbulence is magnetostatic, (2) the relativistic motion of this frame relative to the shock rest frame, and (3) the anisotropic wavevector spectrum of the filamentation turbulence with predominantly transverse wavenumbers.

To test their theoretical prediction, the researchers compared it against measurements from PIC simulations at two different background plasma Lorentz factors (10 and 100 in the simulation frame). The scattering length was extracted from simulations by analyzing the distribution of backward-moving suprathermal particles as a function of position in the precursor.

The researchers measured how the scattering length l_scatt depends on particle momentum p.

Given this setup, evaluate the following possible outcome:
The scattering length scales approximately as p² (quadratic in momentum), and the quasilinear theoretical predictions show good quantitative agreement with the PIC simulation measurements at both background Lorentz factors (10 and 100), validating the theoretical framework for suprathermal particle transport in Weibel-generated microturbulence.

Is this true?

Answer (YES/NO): YES